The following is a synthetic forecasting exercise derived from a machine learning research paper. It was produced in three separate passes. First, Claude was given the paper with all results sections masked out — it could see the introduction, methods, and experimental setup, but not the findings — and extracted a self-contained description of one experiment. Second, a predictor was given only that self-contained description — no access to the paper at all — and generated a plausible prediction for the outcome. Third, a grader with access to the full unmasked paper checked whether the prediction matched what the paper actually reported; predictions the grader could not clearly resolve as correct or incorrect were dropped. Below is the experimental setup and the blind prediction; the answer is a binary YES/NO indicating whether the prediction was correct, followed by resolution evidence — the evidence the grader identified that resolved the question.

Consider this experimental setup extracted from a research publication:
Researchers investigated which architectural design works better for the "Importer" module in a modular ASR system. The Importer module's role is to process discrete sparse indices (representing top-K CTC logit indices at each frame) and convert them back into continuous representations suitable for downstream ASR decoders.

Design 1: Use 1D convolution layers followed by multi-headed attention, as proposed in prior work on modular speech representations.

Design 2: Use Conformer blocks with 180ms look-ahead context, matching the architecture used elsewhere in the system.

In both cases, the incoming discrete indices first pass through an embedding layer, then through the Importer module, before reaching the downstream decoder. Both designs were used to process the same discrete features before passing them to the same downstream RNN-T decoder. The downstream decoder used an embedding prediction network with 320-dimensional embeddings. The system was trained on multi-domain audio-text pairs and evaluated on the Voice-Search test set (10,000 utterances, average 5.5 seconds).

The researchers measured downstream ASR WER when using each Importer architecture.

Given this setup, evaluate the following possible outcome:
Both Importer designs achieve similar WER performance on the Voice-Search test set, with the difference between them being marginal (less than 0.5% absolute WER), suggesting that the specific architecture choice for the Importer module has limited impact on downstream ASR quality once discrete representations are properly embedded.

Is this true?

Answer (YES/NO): NO